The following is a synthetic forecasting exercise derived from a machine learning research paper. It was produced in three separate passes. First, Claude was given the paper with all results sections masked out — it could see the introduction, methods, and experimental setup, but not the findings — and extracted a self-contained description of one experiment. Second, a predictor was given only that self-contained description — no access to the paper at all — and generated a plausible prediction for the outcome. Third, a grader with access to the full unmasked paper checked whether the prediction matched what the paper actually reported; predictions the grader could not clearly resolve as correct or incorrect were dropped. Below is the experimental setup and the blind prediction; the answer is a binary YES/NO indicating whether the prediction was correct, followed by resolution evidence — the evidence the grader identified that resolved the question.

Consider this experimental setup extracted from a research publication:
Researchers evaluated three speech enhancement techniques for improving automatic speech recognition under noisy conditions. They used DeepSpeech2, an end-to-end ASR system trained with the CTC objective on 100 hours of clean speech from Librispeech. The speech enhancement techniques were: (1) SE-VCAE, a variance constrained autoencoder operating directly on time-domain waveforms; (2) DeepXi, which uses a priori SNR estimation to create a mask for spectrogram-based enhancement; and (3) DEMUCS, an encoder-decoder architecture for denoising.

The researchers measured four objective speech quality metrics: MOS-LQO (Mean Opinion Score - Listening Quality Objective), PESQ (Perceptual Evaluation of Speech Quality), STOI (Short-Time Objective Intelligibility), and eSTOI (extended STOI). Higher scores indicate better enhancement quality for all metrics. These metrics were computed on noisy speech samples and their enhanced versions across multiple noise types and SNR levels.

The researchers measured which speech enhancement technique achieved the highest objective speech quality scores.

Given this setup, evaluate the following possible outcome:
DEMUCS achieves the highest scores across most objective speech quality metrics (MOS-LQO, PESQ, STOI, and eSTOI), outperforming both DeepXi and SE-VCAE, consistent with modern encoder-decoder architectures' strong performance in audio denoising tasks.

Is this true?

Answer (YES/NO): YES